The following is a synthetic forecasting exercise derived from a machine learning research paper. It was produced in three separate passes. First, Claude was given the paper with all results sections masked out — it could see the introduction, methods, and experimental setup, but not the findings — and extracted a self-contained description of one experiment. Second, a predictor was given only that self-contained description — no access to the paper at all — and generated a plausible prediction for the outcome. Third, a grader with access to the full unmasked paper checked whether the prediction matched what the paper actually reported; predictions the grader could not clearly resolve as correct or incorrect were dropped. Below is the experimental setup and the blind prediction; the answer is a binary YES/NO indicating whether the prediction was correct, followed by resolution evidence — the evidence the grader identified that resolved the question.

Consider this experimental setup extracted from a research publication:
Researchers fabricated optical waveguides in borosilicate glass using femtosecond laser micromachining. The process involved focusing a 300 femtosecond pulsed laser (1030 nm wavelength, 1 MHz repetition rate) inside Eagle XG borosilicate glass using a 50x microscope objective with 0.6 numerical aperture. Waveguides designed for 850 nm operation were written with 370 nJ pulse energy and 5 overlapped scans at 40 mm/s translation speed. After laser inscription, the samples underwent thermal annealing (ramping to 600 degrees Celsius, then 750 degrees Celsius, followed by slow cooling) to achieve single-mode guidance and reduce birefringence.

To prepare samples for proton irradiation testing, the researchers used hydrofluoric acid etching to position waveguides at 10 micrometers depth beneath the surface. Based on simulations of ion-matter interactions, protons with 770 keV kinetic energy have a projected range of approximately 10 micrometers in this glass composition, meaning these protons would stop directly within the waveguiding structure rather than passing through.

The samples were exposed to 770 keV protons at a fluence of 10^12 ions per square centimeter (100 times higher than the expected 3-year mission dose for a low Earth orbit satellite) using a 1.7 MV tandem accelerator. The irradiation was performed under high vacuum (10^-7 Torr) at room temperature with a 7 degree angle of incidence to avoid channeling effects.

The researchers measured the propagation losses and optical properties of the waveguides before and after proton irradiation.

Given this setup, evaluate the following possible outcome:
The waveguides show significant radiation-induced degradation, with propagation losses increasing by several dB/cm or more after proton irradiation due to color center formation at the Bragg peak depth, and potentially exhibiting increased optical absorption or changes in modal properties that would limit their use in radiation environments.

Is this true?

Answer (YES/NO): NO